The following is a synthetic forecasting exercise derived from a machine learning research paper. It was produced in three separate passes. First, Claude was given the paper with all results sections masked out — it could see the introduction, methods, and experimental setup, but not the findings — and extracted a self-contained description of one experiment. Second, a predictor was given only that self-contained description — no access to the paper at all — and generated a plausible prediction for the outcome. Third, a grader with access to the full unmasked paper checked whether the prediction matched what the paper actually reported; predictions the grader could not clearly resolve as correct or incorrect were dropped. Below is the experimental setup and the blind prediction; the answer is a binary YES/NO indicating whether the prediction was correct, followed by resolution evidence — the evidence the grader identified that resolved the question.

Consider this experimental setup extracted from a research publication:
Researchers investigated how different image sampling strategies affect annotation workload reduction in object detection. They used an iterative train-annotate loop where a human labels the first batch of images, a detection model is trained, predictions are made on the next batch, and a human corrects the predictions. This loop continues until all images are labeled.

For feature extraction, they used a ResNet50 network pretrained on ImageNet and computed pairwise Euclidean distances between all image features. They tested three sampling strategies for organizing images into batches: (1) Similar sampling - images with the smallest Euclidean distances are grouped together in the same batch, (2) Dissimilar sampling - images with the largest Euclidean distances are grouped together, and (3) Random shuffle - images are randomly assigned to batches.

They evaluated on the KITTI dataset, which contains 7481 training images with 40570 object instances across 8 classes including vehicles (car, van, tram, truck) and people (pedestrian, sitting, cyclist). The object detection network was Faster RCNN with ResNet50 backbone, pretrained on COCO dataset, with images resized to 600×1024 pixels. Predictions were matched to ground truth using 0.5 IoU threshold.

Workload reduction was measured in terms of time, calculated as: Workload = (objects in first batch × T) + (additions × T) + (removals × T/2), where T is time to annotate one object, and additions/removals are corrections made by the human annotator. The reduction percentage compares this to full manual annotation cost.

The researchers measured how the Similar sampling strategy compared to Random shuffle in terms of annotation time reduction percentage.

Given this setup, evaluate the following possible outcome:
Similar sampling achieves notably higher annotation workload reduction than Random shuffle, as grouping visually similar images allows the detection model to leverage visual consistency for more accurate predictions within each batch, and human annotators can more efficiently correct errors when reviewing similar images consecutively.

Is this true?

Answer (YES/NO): NO